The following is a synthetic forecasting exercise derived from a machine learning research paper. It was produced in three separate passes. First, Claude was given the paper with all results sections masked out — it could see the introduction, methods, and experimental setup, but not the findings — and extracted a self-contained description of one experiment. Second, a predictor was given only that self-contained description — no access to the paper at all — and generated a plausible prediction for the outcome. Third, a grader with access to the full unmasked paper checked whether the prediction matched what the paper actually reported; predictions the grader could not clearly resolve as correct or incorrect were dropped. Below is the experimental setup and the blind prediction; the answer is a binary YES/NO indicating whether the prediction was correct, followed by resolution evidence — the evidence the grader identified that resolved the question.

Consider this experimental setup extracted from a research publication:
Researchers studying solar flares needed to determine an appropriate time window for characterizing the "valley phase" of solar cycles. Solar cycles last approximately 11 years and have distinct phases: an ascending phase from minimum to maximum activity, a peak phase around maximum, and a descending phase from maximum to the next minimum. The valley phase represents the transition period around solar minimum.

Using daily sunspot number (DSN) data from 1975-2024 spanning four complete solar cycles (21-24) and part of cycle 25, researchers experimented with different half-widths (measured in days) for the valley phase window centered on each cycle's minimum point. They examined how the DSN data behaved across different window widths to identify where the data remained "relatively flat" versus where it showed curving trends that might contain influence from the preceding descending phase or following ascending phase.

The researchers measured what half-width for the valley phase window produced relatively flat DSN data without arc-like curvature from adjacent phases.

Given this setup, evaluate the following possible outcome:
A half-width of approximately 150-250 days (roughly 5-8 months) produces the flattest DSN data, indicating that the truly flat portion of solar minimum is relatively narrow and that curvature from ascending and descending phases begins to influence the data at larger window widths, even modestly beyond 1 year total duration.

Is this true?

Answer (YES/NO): YES